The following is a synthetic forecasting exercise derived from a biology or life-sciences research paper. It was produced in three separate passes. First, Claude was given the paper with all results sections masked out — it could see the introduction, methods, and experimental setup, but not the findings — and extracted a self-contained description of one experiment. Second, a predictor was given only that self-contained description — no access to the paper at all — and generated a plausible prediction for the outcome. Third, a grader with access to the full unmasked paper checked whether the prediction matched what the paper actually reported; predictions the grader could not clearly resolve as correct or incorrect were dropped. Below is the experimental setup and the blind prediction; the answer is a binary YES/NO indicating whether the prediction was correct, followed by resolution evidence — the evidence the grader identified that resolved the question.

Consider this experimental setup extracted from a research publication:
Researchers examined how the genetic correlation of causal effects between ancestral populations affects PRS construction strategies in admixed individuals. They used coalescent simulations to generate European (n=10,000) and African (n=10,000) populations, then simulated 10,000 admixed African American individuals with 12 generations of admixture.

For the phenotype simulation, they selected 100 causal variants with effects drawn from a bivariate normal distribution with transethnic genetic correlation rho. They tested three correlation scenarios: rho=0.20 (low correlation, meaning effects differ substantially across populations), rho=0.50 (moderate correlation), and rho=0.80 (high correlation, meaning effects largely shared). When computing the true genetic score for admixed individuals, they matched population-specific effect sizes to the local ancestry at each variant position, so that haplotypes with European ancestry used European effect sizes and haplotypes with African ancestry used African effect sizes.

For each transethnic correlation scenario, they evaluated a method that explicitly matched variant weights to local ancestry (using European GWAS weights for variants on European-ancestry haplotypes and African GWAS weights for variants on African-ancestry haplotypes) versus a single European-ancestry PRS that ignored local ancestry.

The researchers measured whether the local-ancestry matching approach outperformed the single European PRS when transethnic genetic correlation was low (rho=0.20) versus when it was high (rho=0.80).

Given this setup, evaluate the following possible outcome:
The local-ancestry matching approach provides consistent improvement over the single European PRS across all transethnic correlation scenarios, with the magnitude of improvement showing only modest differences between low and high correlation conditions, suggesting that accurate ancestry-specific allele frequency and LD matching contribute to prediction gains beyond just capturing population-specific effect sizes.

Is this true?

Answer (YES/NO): NO